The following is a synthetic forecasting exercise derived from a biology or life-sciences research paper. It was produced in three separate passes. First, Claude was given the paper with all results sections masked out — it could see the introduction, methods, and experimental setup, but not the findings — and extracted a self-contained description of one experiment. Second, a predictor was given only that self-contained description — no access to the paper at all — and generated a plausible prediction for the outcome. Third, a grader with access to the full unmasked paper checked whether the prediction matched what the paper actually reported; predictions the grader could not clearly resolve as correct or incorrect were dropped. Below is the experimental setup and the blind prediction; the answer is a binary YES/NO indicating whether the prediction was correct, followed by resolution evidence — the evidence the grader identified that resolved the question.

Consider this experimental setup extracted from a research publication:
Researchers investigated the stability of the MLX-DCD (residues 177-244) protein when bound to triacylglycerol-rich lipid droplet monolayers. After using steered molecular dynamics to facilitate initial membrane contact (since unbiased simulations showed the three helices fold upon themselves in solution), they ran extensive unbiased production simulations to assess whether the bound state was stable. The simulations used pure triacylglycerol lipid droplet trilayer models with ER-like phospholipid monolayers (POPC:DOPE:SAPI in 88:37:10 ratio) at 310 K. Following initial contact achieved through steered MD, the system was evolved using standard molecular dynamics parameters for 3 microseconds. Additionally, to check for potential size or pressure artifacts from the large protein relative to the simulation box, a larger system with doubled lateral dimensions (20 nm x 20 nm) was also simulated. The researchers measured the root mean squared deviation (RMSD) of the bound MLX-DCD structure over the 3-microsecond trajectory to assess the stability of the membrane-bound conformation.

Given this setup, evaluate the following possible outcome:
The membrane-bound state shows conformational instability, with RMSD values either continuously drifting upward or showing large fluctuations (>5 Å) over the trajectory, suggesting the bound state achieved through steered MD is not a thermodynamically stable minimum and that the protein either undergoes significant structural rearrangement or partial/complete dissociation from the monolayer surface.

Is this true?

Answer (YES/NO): NO